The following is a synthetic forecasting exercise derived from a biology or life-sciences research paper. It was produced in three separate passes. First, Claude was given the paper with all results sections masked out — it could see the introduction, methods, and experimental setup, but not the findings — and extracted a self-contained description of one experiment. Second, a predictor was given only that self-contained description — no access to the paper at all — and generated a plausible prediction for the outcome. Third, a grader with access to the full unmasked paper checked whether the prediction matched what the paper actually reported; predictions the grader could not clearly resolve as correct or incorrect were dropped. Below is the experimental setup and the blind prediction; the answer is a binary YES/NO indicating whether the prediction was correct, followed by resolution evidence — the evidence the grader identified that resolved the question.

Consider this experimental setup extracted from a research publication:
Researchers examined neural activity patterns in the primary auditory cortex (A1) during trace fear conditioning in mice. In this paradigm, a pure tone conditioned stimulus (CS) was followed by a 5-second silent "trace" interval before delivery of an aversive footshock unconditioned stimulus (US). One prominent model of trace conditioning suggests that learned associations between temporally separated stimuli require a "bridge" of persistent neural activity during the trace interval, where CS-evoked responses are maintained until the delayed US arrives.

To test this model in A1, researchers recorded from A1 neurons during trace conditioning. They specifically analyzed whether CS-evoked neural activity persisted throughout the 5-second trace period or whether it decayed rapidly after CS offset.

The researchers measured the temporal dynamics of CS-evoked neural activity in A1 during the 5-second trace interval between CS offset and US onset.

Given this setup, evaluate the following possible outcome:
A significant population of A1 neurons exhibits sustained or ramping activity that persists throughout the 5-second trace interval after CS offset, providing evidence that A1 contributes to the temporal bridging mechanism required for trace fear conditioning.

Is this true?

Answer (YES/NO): NO